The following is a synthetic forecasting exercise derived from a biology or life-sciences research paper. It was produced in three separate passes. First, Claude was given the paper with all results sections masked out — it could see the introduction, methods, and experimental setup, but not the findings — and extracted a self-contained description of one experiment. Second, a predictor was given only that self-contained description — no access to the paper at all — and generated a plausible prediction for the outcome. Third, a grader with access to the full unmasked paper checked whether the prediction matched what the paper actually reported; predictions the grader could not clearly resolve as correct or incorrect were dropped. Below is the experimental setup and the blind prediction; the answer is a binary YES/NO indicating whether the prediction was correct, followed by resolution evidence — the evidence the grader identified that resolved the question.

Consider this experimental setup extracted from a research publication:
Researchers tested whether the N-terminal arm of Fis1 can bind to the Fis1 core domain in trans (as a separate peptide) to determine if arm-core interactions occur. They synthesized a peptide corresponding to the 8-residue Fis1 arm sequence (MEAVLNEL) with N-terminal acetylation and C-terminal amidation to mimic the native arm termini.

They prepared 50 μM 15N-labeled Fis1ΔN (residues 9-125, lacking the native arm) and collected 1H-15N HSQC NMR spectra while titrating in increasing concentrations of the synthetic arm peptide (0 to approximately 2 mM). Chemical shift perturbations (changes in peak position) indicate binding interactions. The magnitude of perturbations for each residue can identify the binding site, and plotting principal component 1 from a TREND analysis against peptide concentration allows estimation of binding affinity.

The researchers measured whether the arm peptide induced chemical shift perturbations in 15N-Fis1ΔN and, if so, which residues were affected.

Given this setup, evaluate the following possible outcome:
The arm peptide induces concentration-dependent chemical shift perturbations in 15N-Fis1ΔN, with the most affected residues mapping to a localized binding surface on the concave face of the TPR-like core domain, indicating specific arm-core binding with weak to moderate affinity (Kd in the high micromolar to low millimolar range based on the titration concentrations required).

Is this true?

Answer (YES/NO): NO